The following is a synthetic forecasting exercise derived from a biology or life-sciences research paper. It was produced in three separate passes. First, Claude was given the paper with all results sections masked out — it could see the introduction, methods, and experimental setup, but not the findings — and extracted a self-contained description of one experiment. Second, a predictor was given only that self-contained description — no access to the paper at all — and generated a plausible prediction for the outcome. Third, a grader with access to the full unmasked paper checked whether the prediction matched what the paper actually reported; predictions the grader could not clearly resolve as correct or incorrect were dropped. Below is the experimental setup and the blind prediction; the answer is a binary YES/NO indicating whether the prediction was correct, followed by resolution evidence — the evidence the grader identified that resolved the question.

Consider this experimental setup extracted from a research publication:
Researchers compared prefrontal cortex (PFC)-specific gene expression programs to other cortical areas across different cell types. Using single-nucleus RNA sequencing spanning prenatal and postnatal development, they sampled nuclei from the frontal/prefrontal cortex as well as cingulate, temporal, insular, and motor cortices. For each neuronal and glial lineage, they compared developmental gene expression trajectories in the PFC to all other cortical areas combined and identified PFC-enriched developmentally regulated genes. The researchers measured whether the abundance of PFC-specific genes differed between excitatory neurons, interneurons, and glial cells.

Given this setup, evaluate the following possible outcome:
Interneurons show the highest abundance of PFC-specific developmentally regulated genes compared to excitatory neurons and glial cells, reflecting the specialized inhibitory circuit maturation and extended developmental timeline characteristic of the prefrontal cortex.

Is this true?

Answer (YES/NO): NO